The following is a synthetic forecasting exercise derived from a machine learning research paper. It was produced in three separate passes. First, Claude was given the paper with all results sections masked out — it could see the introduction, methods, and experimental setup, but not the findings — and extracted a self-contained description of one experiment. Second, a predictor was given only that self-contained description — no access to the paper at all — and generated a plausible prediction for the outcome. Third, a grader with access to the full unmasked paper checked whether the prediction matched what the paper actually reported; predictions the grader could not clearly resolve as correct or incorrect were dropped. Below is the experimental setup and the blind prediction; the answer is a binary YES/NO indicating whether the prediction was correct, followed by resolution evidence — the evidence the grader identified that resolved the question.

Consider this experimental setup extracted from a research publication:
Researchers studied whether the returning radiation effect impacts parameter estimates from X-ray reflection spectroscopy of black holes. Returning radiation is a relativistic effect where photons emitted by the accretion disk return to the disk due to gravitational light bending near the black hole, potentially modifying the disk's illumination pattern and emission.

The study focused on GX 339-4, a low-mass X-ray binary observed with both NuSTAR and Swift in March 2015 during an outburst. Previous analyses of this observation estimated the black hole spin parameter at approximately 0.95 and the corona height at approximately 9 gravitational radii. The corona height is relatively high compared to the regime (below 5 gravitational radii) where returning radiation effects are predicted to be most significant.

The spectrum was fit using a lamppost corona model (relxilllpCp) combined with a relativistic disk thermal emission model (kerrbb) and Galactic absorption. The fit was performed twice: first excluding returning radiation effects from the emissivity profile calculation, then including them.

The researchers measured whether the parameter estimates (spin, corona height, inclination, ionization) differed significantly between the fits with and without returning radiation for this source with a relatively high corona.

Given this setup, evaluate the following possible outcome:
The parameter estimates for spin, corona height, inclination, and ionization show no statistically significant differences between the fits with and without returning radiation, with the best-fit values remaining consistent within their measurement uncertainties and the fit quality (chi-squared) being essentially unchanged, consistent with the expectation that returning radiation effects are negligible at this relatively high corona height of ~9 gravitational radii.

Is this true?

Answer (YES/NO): YES